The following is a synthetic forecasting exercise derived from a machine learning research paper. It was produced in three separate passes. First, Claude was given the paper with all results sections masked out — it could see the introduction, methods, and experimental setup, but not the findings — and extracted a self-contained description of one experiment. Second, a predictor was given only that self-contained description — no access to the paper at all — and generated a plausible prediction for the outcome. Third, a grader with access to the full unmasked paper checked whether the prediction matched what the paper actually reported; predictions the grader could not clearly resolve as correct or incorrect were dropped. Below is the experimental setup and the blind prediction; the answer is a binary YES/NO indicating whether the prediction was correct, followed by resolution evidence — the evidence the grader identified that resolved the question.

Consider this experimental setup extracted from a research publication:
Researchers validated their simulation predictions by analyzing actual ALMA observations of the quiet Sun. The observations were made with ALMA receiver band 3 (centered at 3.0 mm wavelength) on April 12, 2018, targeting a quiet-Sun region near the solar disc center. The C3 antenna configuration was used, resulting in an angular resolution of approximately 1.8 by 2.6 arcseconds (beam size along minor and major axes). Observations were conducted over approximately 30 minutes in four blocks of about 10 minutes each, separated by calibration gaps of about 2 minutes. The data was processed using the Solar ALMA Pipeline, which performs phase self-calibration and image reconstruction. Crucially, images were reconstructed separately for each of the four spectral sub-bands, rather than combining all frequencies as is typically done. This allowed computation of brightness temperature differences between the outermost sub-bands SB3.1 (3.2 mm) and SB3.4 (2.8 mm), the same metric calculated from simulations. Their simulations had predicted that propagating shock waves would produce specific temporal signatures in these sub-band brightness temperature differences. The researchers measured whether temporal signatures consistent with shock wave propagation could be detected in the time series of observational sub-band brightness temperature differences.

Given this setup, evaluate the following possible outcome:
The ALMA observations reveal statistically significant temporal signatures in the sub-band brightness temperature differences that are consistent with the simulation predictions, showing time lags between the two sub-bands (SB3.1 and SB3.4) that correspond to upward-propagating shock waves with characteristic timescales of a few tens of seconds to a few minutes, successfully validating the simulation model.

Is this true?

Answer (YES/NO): NO